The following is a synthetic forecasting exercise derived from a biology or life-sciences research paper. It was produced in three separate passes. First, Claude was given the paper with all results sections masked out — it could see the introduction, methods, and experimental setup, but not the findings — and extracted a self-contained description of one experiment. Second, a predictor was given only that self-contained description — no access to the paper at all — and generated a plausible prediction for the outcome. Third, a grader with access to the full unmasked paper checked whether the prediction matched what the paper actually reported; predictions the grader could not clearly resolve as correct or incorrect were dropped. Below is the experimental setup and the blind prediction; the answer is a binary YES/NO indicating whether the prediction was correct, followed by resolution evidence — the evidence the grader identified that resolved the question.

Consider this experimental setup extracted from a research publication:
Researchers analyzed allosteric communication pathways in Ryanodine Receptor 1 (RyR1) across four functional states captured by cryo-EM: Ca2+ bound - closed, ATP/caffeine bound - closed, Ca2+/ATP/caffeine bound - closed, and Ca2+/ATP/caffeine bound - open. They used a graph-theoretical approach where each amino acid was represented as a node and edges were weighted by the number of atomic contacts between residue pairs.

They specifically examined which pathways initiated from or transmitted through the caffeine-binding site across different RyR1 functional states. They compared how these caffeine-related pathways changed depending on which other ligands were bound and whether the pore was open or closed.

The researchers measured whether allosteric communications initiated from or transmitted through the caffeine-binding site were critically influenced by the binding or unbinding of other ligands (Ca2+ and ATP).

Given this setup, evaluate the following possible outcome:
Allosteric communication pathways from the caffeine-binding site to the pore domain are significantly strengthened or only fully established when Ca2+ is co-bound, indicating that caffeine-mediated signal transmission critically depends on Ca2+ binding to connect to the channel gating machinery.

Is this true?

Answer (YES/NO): NO